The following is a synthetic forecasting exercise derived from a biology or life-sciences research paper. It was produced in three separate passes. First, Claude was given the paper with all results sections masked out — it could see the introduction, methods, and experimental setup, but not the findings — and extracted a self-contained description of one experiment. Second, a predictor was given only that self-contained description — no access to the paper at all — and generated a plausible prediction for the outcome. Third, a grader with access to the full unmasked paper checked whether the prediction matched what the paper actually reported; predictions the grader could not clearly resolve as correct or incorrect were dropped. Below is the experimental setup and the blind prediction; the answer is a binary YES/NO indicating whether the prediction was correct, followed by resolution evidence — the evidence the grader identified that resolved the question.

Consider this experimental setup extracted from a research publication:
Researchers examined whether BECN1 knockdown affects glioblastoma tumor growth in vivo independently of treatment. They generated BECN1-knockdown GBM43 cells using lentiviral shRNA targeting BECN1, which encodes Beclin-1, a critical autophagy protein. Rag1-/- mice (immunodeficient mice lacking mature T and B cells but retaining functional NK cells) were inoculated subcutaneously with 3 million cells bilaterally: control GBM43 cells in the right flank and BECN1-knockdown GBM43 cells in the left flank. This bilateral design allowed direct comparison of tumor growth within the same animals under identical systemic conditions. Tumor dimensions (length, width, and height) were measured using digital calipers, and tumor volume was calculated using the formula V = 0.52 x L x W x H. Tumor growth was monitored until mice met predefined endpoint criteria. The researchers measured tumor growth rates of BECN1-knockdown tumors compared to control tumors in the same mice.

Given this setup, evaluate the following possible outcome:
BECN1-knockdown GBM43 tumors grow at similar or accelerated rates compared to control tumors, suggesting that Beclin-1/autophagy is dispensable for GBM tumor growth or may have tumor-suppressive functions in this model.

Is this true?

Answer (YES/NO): NO